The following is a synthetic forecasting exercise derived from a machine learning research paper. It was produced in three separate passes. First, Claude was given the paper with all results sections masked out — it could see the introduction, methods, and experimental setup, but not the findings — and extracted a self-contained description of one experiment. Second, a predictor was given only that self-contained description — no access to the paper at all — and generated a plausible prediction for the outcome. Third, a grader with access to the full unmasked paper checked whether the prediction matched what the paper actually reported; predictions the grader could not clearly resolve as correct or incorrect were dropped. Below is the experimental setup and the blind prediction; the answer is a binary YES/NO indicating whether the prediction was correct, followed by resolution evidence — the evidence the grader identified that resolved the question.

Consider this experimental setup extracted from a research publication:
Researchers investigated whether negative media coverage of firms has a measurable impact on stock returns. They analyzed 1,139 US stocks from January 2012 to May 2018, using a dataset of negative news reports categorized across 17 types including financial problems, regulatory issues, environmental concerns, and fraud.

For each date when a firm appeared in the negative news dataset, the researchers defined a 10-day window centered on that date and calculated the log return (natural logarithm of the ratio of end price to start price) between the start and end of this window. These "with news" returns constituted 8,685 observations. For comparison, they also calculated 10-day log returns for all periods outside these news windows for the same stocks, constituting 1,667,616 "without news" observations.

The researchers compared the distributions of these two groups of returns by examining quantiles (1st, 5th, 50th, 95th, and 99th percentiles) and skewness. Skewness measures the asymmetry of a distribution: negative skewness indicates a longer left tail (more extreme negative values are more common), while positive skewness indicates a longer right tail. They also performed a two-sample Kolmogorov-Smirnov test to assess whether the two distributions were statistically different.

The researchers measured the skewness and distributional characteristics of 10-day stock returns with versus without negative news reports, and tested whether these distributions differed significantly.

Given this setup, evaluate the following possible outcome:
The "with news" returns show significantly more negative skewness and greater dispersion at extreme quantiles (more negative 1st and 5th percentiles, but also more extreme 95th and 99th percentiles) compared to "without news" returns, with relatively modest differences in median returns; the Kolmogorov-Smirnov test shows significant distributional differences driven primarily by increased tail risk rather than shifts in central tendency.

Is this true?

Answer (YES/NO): NO